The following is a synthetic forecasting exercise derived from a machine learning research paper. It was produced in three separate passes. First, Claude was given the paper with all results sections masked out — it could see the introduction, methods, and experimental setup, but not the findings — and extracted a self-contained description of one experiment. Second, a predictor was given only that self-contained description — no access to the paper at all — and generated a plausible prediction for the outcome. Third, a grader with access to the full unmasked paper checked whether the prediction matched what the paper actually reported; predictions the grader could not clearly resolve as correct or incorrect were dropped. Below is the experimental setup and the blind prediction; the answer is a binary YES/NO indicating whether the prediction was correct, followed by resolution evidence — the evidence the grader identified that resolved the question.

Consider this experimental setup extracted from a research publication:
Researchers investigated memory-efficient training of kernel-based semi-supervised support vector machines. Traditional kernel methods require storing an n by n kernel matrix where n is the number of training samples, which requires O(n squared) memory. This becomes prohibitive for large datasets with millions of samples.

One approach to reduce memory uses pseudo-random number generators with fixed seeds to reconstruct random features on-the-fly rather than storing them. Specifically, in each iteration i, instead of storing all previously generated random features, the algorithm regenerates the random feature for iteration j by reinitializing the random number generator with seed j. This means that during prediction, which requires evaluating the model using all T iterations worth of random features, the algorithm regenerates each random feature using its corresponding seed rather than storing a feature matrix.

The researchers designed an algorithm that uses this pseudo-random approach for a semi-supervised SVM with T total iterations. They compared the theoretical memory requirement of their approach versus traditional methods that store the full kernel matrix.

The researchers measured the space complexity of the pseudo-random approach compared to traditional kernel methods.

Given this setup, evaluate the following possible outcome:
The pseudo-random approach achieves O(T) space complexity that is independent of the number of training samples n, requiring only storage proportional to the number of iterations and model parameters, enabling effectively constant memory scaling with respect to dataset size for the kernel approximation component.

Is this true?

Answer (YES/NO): YES